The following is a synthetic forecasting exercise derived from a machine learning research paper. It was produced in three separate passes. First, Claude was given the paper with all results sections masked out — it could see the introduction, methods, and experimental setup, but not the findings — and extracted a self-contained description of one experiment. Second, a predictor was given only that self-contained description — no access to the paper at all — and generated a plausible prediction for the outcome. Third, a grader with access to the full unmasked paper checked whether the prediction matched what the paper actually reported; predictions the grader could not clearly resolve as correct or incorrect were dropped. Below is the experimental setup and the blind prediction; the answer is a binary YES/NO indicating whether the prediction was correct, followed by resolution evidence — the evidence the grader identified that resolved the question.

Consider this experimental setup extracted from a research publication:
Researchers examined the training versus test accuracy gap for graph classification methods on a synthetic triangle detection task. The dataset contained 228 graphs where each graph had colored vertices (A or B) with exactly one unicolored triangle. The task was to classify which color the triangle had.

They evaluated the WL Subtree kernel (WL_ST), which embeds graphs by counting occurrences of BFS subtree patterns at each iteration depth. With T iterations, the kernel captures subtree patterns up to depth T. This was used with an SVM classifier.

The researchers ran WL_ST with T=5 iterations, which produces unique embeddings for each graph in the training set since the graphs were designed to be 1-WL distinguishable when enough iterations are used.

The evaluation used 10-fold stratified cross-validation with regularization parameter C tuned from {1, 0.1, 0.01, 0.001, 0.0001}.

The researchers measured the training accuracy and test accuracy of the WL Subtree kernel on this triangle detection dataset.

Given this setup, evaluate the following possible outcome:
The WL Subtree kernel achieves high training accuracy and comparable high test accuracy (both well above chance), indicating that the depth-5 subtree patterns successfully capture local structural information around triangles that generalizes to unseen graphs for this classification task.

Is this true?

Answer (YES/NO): NO